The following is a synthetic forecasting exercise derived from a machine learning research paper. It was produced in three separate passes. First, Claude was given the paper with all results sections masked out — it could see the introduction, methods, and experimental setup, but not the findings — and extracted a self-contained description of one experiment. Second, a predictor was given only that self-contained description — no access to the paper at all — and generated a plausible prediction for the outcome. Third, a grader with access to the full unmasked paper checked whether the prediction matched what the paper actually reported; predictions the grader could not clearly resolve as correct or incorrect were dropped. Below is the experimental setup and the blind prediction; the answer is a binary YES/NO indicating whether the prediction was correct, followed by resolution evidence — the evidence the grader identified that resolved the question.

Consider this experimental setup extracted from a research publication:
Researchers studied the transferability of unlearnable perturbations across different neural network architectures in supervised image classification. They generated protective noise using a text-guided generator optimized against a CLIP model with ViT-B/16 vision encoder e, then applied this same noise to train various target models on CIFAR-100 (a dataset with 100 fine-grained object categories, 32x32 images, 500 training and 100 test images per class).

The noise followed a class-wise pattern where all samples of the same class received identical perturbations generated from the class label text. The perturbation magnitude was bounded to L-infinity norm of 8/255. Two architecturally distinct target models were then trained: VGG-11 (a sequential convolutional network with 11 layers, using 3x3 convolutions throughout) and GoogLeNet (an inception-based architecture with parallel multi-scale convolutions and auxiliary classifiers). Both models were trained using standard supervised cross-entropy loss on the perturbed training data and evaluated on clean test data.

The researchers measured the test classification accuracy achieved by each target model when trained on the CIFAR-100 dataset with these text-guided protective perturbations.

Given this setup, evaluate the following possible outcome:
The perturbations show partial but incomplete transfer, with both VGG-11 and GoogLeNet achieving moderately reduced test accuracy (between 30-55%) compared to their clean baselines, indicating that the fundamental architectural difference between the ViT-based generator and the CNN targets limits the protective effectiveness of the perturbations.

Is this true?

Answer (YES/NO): NO